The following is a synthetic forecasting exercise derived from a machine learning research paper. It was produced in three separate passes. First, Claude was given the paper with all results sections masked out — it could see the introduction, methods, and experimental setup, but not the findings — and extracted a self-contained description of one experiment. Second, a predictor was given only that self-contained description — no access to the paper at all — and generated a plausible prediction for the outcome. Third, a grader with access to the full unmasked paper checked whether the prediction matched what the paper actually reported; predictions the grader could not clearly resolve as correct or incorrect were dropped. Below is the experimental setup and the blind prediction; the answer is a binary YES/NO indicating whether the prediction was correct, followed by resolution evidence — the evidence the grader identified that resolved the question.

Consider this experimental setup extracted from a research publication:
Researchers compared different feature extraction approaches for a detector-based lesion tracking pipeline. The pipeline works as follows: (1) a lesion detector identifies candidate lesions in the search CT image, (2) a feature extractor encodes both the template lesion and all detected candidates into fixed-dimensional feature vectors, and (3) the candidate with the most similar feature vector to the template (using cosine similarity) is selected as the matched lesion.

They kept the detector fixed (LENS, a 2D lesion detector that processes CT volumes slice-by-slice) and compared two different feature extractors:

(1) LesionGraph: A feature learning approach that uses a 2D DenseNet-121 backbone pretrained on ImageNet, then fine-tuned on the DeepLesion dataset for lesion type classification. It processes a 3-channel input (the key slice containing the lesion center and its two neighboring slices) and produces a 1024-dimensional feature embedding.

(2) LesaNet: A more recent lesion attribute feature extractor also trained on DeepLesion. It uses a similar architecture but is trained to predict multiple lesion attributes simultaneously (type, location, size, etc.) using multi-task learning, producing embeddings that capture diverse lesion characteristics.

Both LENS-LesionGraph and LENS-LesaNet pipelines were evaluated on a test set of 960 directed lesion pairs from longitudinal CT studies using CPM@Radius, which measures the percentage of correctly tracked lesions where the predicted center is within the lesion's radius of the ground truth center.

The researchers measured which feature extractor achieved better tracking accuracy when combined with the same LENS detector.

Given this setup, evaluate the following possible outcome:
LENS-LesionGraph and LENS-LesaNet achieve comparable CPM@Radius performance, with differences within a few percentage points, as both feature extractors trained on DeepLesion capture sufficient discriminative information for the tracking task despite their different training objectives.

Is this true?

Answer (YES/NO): NO